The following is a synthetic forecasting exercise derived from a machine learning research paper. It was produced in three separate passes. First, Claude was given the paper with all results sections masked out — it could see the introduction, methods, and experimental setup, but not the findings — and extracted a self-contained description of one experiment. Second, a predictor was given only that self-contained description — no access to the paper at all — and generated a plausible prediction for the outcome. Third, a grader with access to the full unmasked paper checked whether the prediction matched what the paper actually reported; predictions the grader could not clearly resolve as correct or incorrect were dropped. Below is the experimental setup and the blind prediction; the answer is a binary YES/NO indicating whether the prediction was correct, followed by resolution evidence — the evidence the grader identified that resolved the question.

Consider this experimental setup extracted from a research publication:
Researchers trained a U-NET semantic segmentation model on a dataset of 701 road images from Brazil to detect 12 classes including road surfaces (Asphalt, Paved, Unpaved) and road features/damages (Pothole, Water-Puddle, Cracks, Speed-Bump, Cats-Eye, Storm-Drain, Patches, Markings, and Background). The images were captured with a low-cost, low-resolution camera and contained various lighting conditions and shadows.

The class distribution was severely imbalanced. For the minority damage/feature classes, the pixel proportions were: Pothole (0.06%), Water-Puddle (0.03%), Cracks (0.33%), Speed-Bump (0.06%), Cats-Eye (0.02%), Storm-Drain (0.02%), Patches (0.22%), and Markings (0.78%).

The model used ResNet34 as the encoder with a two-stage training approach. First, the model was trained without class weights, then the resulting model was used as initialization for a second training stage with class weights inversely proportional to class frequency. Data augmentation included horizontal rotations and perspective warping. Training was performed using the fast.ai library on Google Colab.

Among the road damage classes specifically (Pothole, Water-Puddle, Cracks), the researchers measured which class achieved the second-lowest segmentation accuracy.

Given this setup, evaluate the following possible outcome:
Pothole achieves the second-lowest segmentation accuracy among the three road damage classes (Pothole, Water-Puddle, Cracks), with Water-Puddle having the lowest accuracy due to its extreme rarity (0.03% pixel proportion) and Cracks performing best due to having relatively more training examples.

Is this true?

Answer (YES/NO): NO